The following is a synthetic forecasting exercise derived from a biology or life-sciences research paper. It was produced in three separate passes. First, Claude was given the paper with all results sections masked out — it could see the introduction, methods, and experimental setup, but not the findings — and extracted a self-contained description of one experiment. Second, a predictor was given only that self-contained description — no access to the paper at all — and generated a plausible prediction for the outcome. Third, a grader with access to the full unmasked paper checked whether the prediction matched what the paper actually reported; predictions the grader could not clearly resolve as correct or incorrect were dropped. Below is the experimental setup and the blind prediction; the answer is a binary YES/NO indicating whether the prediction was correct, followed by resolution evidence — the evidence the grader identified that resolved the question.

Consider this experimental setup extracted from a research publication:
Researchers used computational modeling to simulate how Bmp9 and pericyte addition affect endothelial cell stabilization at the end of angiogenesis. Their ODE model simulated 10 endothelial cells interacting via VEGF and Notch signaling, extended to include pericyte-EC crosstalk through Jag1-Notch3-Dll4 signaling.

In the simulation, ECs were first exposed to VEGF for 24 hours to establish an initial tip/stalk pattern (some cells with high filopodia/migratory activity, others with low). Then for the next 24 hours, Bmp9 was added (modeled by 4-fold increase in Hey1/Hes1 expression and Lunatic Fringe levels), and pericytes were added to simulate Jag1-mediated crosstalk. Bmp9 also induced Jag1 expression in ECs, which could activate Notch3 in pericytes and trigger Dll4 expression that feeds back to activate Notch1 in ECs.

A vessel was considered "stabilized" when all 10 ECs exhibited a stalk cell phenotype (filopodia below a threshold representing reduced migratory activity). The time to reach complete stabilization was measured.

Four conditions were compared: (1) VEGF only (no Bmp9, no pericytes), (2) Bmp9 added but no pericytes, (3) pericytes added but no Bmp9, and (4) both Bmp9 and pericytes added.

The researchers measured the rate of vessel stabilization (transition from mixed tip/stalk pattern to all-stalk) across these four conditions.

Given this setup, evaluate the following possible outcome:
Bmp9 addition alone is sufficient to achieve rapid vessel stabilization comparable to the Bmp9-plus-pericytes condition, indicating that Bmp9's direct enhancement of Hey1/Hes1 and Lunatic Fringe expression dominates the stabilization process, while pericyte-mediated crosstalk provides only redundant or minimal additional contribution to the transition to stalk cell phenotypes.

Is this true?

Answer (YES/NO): NO